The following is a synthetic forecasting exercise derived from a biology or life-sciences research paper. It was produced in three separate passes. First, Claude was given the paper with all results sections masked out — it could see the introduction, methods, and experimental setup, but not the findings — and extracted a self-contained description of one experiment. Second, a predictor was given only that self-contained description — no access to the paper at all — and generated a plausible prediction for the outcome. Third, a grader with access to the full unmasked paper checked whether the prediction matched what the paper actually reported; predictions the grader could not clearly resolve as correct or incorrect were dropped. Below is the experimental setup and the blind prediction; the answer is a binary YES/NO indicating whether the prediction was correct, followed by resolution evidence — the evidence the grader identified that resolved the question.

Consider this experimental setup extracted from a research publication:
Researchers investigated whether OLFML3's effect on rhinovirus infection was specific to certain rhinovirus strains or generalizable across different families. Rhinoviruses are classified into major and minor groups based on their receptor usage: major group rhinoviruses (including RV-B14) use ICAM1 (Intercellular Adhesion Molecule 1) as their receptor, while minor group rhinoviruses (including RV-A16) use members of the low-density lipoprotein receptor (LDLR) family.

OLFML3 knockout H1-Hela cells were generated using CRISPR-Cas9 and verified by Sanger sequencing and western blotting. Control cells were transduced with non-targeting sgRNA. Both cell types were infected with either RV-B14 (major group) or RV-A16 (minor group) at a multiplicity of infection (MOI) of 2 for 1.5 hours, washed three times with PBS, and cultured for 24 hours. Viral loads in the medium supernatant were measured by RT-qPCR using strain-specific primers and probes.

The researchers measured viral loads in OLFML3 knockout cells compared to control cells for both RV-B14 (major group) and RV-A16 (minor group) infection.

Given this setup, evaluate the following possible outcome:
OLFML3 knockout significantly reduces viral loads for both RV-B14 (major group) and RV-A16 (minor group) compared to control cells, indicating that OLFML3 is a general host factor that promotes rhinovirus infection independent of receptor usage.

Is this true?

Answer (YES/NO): YES